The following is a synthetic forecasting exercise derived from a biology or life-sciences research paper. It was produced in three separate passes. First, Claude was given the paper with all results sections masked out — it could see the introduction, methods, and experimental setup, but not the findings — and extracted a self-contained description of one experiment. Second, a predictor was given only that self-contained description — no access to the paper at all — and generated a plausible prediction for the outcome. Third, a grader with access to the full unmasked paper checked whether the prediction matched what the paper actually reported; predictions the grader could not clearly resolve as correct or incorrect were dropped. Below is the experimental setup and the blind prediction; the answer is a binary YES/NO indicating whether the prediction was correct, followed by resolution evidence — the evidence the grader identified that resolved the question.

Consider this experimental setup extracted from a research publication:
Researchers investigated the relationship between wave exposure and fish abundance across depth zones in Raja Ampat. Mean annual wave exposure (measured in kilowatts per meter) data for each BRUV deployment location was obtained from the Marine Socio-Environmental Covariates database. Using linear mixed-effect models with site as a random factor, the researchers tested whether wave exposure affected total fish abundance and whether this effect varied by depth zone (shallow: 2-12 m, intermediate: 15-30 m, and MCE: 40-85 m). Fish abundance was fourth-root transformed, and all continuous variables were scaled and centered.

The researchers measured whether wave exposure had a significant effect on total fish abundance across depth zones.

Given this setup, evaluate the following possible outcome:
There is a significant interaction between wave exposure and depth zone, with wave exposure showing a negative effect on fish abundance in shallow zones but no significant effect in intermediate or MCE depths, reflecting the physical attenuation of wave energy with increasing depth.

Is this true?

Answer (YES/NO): NO